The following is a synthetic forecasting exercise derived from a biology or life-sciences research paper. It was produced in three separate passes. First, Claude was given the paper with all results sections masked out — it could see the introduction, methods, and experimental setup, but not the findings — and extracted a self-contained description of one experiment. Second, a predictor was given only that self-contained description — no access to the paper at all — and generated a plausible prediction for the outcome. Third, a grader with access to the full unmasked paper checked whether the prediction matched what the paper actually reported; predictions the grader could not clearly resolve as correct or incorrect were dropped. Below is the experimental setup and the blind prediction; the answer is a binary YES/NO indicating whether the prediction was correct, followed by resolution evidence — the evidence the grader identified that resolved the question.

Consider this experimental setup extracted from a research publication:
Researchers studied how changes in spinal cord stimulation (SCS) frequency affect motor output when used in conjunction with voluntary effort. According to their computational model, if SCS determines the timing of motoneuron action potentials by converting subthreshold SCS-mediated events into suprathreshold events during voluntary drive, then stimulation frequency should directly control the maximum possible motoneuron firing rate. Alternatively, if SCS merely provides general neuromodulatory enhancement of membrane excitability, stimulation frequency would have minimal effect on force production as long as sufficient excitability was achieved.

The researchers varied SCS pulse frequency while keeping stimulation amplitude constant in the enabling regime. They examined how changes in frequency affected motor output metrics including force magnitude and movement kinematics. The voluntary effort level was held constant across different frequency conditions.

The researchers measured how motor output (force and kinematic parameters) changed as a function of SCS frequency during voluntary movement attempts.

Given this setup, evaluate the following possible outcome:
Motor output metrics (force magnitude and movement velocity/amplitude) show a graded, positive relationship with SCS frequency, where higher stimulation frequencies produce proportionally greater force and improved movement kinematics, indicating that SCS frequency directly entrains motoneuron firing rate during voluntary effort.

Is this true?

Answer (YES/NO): YES